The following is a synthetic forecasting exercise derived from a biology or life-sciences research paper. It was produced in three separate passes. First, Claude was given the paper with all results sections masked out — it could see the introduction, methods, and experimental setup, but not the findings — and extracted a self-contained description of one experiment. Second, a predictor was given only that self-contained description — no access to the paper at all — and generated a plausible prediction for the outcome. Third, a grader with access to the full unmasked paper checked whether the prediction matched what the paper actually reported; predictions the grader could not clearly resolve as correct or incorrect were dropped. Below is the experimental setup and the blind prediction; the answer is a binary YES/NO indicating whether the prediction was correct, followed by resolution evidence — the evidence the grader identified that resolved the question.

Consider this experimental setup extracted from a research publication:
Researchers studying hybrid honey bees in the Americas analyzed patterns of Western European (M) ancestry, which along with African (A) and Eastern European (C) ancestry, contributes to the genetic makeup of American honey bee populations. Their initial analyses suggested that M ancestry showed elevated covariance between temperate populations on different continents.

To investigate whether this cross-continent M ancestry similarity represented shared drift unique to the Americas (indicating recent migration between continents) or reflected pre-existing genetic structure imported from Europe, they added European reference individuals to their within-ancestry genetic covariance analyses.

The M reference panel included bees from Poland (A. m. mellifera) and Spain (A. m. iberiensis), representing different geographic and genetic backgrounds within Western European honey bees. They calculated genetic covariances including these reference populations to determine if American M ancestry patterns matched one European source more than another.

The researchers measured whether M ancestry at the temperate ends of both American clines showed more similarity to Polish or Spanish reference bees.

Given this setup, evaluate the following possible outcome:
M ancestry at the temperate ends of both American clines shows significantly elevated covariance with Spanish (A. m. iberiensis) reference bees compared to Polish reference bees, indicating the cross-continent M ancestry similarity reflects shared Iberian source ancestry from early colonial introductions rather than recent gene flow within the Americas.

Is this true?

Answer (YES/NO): NO